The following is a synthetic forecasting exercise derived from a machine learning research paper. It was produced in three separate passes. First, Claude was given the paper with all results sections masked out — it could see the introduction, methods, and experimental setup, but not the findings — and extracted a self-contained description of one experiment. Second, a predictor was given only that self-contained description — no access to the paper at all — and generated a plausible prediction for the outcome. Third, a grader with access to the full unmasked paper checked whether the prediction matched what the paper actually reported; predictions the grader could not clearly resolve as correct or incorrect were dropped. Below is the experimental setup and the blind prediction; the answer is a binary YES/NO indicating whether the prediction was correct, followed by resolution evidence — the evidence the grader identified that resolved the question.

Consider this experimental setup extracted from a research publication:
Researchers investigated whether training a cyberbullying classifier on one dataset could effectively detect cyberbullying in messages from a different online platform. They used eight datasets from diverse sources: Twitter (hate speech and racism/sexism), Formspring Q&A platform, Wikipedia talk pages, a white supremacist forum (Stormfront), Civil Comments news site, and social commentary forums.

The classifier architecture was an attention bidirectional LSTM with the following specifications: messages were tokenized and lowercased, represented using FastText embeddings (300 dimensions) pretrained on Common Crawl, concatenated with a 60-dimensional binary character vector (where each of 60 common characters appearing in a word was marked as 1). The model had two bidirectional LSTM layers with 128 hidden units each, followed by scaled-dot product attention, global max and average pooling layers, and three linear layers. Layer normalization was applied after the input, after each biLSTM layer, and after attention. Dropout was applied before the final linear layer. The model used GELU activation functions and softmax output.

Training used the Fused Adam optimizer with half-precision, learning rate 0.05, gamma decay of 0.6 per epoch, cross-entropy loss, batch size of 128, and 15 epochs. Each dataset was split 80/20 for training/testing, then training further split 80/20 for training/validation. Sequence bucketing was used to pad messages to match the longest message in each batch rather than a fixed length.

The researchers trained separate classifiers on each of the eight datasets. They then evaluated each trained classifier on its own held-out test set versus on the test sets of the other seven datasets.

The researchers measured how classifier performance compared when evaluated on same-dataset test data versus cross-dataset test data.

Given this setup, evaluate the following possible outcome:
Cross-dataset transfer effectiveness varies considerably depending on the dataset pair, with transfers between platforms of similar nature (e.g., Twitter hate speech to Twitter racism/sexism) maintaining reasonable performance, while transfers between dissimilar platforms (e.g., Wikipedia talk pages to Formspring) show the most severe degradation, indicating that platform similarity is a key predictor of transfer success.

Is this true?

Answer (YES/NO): NO